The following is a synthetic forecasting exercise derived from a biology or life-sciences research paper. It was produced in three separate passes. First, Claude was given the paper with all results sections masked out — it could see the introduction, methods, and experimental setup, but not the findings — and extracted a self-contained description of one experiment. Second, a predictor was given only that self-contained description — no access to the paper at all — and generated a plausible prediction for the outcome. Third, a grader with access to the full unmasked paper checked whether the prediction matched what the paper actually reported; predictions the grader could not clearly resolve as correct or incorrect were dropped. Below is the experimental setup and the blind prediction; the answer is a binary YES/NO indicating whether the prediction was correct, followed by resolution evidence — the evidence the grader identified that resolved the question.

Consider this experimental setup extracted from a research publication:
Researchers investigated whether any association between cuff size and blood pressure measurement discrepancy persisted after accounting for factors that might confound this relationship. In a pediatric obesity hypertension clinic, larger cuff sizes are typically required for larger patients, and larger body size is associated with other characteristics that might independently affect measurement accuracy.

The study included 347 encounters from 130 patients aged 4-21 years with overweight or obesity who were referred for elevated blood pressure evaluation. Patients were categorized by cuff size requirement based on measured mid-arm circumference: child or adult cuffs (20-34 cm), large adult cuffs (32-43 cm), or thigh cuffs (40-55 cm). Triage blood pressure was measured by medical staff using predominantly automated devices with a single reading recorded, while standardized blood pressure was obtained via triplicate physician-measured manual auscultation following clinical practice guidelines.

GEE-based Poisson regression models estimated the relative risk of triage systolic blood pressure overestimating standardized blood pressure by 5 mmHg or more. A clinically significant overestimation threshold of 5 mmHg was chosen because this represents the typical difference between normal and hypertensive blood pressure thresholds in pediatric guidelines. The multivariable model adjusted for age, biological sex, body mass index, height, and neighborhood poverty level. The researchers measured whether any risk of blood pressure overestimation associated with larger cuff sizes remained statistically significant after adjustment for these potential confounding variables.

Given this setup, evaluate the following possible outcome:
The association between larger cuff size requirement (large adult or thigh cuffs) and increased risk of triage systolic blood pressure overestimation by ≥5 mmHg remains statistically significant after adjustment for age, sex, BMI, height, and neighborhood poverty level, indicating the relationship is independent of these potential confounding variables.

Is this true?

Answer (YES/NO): YES